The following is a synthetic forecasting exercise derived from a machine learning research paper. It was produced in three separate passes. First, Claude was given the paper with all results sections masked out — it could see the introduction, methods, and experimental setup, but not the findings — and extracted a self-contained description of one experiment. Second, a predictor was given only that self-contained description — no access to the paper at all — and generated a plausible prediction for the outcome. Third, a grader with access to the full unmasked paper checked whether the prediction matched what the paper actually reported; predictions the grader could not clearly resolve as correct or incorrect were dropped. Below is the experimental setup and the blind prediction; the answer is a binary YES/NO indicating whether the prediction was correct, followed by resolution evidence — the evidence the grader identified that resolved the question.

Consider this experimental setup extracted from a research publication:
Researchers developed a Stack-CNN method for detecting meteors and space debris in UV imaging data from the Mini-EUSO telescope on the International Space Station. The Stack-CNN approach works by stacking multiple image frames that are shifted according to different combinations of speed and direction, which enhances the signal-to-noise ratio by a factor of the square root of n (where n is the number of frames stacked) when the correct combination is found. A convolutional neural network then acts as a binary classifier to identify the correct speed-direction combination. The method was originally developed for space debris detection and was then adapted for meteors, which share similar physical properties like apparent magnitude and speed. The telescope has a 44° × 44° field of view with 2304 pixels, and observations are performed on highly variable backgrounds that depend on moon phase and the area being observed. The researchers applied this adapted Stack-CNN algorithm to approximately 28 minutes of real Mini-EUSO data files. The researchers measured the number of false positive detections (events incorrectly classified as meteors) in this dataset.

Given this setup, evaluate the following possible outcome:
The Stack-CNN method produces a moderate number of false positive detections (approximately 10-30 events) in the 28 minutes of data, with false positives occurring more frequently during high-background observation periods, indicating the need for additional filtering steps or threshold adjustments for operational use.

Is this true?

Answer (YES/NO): NO